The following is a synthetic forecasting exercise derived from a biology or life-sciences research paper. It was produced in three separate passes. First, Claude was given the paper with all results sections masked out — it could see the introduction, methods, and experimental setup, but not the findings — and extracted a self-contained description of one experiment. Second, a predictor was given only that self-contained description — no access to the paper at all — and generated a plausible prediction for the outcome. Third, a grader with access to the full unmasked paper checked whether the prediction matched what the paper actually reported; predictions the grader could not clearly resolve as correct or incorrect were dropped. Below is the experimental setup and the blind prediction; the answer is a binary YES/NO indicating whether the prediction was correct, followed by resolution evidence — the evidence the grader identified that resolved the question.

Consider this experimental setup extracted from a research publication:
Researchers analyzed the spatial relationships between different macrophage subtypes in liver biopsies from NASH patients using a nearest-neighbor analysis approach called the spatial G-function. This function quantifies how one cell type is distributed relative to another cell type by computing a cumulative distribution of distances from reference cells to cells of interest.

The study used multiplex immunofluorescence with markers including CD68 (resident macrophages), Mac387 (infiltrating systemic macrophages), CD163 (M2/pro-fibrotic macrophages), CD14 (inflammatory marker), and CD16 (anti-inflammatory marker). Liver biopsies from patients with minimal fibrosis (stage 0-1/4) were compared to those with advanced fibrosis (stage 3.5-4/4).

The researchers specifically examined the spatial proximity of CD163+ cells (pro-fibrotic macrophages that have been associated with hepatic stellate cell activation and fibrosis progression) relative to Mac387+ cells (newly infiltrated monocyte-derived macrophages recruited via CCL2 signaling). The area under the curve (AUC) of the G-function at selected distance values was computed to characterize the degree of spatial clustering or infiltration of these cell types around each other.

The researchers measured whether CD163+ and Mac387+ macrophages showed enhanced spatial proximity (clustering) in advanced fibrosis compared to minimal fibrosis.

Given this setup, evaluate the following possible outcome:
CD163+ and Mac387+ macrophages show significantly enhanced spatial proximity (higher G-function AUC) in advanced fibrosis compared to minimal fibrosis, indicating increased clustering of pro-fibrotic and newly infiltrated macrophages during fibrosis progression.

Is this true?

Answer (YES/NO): NO